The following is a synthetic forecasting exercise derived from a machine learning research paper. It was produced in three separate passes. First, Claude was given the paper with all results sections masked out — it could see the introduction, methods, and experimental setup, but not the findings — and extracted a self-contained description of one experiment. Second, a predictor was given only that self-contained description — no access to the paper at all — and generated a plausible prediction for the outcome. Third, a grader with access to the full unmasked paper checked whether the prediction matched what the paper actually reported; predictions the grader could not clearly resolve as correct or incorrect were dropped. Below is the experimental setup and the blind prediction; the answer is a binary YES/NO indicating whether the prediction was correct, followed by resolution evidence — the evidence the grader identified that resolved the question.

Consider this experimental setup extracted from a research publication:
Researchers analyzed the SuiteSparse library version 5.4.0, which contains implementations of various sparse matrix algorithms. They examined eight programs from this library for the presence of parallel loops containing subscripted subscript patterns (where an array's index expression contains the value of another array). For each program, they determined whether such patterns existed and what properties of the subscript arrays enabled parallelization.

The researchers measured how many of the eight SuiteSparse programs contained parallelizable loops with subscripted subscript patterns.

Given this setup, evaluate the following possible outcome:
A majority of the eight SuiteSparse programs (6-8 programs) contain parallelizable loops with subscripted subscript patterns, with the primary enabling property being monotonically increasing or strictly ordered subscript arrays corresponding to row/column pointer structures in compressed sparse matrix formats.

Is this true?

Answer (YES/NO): NO